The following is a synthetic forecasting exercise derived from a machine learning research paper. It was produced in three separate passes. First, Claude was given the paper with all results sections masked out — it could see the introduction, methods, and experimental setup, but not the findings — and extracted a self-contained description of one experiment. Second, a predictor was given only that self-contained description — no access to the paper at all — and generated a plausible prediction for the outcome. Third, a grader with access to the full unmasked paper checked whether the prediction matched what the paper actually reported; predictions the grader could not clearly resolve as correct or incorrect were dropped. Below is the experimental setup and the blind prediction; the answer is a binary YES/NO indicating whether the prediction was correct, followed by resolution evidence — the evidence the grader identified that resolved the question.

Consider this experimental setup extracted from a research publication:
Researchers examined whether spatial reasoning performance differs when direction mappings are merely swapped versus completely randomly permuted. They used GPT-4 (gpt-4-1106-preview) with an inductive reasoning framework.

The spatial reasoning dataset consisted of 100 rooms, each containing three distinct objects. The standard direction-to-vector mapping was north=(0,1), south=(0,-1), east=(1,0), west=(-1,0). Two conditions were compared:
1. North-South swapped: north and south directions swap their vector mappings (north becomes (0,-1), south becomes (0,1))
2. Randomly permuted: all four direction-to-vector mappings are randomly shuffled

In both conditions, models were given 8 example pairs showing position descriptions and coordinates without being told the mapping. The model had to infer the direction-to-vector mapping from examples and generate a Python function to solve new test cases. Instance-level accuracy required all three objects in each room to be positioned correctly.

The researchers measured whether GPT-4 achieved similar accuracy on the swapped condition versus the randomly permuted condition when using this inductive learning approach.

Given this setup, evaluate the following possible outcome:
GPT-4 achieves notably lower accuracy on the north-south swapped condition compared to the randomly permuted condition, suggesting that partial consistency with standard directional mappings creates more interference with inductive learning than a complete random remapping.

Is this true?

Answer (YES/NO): NO